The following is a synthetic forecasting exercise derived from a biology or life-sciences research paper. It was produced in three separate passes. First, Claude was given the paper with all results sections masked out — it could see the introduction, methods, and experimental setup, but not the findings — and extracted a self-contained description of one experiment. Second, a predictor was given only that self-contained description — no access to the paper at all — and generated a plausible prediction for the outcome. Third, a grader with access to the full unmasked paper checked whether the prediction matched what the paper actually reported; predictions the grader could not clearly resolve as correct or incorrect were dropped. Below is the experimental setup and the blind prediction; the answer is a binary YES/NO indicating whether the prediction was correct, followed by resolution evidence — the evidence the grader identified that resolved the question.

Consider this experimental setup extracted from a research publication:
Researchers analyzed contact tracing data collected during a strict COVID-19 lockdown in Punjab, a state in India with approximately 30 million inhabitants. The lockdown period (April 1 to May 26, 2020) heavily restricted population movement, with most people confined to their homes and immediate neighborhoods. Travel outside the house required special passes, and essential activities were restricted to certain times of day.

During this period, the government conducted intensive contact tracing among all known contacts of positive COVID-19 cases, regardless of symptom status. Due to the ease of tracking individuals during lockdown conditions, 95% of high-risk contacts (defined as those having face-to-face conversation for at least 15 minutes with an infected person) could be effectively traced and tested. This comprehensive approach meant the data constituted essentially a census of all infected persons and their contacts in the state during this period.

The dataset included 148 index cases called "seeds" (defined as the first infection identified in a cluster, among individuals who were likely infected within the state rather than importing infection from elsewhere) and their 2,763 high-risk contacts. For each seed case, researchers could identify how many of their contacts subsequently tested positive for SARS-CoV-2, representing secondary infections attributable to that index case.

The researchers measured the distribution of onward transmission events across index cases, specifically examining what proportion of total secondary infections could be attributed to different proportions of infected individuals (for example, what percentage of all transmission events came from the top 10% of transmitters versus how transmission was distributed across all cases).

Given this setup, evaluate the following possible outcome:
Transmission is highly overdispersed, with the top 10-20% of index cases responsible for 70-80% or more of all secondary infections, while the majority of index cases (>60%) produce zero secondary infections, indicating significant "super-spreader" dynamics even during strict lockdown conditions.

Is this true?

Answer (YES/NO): YES